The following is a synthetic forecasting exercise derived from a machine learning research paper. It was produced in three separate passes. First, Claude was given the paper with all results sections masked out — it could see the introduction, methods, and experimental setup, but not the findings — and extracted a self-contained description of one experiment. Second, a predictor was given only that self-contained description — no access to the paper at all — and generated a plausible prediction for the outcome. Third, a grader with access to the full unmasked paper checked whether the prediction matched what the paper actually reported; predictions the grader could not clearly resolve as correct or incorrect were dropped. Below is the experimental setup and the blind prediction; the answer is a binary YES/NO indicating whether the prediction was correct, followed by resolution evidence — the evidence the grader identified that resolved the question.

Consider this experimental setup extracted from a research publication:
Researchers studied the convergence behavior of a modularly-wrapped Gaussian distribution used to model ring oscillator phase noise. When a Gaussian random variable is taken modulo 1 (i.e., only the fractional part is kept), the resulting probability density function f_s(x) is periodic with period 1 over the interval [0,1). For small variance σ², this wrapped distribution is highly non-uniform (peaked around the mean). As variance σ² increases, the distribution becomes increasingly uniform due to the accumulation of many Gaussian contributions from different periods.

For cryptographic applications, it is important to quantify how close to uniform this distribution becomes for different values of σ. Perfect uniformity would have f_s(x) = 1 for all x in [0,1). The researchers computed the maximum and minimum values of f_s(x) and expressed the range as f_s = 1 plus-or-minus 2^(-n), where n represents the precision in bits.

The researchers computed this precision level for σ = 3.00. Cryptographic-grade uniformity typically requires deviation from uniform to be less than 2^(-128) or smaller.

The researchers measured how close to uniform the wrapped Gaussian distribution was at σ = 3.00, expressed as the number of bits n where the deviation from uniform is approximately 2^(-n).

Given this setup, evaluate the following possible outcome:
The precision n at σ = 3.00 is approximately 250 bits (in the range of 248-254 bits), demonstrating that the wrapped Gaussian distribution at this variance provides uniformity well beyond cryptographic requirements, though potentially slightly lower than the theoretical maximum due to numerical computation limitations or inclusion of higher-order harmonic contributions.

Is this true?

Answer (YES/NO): NO